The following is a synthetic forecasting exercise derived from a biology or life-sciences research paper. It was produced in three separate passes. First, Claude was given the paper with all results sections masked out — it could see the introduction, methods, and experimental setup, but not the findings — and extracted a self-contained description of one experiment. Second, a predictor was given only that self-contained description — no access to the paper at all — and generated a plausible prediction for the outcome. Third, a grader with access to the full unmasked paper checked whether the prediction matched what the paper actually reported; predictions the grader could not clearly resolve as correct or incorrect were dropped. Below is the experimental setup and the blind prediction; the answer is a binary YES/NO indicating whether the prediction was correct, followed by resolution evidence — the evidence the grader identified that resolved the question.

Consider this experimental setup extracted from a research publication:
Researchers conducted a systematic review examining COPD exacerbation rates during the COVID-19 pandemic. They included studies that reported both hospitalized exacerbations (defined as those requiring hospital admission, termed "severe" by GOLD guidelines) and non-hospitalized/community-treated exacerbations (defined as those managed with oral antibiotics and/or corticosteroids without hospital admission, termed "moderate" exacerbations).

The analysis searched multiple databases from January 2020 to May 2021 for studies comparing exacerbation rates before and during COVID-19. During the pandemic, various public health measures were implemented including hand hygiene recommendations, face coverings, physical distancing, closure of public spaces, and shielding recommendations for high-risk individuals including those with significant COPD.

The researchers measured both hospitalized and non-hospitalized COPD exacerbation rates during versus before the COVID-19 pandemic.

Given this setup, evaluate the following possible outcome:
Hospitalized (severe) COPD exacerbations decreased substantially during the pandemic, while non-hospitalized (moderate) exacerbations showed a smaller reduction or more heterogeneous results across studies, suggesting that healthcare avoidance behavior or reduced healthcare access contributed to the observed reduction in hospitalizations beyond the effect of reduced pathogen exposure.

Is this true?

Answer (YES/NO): NO